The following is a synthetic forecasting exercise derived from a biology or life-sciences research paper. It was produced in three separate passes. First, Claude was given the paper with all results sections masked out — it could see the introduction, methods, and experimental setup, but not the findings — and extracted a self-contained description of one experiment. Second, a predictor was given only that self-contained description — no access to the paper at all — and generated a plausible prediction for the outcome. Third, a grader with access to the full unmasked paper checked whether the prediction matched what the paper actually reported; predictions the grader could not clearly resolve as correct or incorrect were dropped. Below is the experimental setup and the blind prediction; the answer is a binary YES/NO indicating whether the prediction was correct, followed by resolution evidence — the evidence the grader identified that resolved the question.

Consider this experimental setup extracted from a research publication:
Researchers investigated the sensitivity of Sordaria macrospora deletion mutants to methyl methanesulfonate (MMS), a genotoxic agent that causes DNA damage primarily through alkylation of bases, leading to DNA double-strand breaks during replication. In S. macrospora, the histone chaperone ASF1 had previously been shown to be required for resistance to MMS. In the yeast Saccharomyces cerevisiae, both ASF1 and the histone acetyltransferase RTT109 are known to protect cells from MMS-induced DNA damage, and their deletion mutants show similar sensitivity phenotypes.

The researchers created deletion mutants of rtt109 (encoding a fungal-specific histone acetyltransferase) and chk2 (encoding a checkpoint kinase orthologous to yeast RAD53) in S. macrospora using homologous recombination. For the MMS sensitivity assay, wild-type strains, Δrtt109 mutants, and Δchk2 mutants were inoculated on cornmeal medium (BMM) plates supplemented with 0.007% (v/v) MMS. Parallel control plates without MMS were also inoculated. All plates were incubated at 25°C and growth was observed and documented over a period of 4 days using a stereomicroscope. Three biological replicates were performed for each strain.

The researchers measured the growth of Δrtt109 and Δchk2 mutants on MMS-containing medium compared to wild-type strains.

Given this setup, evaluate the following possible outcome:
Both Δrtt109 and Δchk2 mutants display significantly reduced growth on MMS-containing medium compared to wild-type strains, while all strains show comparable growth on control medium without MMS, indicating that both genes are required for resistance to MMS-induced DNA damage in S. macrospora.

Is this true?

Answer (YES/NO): NO